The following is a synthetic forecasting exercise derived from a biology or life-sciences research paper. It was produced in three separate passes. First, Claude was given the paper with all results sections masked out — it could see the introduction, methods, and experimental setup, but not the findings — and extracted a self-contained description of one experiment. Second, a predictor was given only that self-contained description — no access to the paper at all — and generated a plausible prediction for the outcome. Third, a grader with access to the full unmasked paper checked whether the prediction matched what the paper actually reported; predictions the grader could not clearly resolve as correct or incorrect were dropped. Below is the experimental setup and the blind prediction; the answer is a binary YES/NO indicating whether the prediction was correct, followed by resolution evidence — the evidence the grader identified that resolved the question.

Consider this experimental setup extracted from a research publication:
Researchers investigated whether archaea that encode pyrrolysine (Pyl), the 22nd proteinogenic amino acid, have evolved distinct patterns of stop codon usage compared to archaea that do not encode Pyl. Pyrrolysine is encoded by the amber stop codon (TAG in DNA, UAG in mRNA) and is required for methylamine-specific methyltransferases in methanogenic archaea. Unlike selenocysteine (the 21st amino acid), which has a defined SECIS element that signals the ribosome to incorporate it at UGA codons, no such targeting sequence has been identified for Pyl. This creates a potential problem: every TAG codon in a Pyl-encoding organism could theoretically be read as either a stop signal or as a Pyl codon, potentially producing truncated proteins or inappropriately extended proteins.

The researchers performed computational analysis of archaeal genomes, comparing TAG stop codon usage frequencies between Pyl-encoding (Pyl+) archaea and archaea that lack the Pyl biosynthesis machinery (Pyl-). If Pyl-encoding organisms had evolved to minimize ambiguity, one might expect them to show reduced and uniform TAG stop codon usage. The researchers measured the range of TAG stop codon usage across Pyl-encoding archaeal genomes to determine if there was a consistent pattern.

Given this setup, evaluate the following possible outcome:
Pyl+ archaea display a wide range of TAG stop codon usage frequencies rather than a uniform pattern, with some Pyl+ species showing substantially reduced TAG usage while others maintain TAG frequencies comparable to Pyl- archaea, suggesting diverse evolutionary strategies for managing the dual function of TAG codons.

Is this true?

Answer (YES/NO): YES